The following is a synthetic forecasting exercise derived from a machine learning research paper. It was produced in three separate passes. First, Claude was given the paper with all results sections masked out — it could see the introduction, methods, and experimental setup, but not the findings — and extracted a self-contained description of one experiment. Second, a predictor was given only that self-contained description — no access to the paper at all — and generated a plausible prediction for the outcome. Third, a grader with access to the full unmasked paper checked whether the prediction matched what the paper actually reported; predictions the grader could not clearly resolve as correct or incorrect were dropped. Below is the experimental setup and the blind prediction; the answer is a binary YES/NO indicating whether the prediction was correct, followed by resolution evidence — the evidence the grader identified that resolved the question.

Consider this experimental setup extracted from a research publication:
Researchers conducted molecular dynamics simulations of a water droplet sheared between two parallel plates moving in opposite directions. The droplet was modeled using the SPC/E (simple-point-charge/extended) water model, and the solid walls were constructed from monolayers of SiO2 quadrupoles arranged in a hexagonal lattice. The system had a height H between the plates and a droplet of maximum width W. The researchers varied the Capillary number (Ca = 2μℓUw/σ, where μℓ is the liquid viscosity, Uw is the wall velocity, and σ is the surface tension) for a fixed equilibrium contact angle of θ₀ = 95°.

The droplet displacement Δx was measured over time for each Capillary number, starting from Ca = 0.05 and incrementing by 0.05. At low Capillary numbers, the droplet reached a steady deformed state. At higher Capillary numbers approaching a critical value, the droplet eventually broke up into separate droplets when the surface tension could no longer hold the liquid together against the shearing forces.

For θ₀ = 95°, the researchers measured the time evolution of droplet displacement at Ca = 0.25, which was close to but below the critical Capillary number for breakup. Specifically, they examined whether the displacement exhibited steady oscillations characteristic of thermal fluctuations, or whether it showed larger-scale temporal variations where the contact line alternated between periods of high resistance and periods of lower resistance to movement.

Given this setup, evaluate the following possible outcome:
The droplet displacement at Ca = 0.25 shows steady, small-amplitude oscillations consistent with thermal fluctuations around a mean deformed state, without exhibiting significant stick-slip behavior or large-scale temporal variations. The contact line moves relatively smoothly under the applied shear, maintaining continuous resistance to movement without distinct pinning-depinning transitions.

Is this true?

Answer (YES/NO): NO